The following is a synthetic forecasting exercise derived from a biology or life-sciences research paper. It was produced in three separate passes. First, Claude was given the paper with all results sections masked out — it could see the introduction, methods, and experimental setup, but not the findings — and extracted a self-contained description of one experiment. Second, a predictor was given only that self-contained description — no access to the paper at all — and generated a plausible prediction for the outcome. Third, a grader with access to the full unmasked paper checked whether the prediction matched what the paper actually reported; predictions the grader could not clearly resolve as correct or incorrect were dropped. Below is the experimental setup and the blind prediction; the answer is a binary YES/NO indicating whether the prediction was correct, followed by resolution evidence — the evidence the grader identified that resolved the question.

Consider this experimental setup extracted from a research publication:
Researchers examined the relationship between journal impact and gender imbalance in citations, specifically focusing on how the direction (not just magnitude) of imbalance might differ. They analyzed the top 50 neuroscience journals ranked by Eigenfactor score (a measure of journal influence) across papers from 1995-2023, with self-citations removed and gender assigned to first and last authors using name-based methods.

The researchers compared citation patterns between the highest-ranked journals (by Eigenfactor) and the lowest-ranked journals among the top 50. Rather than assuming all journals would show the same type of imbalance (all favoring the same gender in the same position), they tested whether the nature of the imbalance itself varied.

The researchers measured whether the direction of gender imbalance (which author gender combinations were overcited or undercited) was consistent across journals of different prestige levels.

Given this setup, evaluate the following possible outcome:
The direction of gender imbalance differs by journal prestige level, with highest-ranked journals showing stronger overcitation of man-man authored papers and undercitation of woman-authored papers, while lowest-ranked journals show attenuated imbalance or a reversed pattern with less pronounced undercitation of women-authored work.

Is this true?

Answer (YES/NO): NO